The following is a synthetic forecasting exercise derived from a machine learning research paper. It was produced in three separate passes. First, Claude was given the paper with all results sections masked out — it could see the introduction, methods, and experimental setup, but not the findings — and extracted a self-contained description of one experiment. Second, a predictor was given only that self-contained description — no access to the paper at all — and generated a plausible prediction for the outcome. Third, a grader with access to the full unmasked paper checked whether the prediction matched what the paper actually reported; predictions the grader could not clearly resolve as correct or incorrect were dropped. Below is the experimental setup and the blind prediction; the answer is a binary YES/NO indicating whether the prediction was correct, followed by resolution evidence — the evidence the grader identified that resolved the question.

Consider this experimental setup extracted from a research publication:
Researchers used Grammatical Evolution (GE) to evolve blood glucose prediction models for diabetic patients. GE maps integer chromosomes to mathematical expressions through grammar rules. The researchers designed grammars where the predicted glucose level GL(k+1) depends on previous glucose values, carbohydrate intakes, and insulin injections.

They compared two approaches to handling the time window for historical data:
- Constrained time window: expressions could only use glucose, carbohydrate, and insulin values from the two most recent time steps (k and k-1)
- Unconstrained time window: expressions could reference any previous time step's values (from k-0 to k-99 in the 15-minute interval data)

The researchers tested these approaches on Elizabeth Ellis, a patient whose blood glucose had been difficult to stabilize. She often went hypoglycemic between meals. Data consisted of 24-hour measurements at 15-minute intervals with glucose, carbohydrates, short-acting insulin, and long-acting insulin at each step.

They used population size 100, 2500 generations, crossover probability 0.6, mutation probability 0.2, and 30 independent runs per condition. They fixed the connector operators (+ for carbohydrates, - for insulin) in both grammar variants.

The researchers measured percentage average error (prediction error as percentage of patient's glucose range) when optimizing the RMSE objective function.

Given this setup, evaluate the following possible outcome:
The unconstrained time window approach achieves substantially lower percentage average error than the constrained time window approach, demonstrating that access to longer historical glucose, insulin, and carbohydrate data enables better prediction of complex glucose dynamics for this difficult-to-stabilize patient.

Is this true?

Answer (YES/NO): NO